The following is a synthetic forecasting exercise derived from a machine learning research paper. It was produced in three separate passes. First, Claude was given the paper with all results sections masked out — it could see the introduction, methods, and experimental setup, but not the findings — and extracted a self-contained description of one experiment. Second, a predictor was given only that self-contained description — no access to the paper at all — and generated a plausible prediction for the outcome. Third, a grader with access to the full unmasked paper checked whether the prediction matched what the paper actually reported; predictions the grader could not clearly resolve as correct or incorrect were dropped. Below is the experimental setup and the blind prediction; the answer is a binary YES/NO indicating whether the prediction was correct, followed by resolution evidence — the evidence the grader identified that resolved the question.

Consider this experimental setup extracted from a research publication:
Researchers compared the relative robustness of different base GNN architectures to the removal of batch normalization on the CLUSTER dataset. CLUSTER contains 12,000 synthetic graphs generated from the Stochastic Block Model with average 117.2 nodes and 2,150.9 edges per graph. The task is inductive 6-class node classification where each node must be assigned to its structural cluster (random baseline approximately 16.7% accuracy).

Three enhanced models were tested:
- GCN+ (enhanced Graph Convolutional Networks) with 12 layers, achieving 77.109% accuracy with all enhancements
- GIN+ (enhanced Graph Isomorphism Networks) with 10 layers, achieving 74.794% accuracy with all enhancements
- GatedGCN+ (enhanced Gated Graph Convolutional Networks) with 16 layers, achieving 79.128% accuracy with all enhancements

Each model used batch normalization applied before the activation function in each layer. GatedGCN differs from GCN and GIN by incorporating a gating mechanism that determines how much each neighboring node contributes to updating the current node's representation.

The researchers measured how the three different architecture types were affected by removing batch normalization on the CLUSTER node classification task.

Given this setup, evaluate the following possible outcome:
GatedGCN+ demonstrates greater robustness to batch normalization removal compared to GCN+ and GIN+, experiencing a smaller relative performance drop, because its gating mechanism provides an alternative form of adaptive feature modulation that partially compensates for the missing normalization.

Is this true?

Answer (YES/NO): YES